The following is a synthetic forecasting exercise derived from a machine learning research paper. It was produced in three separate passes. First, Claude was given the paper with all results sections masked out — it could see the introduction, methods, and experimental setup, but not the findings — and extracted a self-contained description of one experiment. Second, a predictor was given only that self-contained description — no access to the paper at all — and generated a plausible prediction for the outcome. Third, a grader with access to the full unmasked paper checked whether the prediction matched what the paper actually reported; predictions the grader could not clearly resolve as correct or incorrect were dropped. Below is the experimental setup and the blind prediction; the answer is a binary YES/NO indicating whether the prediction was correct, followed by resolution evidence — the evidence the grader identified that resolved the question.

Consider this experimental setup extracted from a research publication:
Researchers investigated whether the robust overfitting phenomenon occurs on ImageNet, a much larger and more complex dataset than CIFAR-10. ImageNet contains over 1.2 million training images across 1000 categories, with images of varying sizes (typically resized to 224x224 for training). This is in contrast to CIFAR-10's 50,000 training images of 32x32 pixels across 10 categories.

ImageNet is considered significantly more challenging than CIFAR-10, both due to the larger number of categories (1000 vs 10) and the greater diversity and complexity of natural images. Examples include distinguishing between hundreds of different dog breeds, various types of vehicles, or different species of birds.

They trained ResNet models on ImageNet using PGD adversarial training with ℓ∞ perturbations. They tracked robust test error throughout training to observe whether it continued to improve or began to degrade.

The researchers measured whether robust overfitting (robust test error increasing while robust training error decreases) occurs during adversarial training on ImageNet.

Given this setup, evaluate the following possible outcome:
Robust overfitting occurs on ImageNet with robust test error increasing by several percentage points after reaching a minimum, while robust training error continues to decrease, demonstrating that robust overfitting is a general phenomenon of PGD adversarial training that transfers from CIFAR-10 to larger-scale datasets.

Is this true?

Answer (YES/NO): YES